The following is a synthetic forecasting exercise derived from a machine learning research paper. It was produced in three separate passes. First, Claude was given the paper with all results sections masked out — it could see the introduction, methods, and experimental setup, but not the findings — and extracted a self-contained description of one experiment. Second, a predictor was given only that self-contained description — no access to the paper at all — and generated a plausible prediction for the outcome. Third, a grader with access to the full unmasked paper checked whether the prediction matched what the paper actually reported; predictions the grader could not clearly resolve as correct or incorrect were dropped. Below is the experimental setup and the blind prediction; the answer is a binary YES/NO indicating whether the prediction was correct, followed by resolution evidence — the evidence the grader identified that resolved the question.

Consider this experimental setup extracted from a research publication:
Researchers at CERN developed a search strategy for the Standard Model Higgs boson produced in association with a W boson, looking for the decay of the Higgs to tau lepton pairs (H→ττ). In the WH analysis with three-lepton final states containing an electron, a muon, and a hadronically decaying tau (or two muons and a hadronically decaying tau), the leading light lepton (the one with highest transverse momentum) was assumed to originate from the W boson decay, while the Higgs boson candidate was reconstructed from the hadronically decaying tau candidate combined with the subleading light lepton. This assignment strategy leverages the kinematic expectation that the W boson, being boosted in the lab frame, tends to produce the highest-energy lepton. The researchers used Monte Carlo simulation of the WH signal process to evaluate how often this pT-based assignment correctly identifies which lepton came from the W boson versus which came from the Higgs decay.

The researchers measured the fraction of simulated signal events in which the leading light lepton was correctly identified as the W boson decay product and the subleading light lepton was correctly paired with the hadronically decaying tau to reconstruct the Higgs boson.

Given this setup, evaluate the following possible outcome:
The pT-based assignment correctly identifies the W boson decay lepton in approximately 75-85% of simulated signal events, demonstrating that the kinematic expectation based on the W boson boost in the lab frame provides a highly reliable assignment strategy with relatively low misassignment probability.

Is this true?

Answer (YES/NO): YES